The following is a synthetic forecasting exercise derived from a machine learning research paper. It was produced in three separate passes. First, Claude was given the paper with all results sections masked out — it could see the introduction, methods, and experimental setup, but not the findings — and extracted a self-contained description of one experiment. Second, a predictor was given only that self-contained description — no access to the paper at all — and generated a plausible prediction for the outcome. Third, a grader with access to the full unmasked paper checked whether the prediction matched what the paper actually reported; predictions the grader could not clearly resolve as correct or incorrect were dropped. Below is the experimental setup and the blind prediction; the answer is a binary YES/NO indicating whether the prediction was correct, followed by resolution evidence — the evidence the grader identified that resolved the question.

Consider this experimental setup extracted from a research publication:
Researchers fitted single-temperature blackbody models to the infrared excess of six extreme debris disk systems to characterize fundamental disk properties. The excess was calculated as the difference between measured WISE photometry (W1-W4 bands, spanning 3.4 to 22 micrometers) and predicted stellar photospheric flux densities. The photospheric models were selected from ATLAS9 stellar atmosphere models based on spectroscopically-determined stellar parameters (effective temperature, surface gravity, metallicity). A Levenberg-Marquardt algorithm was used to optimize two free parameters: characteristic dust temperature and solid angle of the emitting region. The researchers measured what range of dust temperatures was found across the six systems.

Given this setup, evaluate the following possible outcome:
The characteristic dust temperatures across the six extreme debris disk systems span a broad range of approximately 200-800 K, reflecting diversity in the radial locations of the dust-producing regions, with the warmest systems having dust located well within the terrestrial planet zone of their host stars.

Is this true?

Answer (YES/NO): NO